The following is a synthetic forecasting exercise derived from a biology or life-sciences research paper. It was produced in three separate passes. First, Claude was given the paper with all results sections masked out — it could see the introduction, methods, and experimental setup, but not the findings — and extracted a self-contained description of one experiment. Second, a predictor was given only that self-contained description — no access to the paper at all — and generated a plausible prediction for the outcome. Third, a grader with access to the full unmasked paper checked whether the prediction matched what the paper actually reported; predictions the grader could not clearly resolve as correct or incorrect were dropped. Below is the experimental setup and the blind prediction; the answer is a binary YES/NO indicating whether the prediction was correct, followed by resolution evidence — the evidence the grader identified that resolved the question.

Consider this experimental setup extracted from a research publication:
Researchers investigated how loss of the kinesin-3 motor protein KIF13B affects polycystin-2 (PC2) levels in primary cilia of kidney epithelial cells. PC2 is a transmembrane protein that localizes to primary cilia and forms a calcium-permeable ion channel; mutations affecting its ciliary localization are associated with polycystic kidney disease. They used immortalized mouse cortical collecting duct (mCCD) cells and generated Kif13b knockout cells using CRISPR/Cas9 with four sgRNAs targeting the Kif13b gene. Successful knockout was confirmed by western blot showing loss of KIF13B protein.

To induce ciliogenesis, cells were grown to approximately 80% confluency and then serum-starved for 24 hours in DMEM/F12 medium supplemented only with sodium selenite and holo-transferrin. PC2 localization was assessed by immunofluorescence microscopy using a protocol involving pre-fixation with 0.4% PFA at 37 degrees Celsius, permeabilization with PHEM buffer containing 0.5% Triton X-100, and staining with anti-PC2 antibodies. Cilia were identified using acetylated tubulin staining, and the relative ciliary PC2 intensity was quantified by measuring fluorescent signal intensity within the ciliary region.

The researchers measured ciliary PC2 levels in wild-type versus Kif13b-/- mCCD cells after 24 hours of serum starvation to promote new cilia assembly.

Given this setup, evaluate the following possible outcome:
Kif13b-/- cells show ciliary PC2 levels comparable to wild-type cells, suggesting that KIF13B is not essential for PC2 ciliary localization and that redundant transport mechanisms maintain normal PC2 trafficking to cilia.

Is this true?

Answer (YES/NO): NO